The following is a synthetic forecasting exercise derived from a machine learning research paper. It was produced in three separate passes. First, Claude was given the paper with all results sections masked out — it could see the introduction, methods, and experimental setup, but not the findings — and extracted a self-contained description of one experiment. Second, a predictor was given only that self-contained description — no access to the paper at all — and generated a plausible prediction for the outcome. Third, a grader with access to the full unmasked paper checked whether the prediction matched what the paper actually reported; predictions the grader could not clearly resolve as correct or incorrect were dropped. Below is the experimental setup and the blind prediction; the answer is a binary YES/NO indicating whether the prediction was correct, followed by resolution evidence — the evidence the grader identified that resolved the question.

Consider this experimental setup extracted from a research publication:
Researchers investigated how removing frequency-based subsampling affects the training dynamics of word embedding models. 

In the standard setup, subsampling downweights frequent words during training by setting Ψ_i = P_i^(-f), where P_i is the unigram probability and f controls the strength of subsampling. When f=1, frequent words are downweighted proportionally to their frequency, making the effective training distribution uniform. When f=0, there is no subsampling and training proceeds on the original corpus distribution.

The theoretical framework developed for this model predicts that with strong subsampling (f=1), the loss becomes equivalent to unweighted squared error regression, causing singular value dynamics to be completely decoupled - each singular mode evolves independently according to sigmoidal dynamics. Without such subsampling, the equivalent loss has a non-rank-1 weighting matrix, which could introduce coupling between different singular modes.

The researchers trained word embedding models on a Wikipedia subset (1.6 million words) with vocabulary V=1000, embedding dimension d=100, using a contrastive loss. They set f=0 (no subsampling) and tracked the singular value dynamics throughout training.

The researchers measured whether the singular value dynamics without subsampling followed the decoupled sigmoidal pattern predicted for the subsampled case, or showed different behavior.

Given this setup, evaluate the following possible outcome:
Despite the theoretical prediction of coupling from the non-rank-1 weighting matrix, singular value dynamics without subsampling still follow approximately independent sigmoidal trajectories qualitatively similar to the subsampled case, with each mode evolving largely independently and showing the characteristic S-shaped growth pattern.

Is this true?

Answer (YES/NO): NO